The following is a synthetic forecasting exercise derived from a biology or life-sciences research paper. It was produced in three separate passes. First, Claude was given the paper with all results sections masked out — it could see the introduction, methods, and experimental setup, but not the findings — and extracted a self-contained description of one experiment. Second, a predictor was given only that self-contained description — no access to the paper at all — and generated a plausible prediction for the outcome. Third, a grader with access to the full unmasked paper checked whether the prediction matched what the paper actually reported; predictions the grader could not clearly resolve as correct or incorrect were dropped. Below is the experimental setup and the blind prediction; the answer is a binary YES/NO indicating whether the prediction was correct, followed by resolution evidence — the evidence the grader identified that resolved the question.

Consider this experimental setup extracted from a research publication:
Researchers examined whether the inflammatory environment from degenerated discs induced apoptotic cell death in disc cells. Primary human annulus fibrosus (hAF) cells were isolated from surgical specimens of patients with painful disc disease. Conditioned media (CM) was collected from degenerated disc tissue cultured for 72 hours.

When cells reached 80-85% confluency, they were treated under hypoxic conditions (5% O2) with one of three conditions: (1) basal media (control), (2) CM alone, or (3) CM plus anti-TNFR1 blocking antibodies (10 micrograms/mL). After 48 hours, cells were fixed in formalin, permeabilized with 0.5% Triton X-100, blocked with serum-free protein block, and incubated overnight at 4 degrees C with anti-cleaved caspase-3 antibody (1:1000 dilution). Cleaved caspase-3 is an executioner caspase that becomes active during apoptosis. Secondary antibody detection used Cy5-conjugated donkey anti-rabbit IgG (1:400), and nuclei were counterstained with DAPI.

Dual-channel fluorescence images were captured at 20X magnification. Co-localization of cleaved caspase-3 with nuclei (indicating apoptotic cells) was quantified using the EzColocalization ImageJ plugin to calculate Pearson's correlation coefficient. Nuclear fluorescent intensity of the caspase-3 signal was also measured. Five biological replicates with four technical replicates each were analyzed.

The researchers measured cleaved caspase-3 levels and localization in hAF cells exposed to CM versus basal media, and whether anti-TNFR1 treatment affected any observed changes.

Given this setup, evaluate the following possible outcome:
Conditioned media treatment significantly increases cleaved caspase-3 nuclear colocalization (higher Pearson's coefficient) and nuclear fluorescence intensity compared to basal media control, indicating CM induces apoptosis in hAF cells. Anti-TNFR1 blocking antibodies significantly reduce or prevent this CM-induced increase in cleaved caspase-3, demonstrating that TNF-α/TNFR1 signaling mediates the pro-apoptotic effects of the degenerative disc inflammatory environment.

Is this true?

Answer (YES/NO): NO